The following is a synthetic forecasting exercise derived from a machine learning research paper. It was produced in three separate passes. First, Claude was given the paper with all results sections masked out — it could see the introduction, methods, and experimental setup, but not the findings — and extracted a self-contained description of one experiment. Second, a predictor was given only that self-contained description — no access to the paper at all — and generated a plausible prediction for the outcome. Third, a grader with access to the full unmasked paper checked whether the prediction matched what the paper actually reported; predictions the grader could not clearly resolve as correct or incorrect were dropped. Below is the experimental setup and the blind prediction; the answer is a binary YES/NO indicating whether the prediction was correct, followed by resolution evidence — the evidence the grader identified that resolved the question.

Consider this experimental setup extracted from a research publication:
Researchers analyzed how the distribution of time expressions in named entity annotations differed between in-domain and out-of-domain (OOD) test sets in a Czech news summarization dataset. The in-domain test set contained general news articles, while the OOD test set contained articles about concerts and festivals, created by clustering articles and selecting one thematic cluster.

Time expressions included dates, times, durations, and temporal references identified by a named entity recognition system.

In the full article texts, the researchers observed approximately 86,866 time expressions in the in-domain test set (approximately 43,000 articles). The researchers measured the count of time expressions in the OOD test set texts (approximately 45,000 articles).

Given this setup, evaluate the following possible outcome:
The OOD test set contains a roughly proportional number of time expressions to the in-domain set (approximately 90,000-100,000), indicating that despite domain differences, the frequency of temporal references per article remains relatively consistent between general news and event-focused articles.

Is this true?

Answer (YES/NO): NO